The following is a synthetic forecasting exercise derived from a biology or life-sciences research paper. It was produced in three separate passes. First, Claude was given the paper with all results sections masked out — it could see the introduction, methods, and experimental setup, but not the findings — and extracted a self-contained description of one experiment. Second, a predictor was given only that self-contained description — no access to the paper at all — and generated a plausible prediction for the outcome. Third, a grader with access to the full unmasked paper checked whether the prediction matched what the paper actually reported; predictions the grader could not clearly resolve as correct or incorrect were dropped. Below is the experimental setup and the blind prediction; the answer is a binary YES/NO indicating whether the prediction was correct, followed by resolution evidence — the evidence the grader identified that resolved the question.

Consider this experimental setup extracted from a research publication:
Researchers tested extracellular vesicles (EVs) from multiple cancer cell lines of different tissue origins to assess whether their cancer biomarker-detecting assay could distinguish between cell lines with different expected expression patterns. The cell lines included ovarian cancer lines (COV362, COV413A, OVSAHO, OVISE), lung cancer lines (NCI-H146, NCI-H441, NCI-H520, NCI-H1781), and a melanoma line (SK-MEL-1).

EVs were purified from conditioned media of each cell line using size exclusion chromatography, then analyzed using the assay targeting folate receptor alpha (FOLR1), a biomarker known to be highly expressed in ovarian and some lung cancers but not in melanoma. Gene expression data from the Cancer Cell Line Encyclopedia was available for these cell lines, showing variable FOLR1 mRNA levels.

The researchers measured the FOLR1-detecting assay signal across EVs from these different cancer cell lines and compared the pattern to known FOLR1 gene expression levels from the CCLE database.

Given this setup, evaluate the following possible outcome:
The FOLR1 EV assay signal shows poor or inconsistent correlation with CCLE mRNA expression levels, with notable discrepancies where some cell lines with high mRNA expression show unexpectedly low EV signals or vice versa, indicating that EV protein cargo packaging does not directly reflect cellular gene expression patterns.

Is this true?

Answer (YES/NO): NO